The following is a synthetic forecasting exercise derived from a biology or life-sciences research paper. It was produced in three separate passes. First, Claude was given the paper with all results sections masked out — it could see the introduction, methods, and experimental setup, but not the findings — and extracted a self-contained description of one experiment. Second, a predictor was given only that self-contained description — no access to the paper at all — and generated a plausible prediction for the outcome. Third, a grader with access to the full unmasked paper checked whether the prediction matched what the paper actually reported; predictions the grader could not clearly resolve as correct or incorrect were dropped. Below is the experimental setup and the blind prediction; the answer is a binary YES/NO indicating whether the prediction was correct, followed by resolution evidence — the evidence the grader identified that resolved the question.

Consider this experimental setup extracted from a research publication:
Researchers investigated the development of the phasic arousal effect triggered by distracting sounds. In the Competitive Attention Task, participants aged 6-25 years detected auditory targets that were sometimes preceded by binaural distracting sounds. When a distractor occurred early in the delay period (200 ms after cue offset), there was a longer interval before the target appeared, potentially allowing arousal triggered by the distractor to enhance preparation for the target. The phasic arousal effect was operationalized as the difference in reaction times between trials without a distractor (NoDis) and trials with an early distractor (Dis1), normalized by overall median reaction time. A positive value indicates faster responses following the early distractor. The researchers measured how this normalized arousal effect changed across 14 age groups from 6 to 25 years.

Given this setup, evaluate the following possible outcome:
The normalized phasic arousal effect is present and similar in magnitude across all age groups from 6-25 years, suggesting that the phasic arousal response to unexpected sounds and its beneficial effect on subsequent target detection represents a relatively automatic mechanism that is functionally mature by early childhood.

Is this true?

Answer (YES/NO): NO